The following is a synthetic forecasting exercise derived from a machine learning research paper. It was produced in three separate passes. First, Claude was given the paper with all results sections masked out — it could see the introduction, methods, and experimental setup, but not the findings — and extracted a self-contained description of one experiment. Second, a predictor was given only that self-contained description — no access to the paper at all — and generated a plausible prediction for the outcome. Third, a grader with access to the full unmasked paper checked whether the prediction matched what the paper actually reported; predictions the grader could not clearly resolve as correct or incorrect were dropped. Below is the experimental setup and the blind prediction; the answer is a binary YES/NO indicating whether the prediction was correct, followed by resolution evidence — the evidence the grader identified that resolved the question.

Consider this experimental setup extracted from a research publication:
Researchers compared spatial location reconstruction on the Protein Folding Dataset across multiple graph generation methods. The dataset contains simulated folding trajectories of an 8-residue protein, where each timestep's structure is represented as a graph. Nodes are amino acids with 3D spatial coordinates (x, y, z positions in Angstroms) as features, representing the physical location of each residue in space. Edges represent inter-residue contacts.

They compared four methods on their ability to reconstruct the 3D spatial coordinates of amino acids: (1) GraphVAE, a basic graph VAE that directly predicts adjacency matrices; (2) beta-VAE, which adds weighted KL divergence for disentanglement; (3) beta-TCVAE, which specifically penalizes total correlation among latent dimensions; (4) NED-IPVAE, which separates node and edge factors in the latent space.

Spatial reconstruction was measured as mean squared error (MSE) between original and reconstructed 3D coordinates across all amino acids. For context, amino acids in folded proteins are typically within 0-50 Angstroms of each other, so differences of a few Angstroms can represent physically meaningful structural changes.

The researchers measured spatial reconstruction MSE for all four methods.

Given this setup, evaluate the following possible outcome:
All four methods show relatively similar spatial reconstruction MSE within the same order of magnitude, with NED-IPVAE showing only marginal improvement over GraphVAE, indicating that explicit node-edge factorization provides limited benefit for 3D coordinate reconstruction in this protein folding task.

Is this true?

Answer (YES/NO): NO